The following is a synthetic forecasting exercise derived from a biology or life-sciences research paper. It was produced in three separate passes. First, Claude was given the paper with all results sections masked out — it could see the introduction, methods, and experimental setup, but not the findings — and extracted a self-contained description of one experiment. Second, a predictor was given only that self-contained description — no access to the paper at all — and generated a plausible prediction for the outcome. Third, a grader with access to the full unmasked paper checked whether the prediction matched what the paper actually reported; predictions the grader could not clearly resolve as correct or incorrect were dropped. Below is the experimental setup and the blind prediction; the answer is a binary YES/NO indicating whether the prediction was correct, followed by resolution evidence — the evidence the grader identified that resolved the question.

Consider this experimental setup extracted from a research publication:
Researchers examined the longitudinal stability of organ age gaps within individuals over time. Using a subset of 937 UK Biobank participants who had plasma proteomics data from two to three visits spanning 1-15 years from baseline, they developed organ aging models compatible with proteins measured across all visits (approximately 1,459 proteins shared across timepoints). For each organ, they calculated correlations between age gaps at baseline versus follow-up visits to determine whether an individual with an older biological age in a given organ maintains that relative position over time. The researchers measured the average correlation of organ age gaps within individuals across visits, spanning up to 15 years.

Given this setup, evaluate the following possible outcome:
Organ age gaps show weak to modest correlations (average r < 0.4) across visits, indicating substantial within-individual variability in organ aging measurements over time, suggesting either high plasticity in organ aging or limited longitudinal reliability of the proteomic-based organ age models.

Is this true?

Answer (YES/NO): NO